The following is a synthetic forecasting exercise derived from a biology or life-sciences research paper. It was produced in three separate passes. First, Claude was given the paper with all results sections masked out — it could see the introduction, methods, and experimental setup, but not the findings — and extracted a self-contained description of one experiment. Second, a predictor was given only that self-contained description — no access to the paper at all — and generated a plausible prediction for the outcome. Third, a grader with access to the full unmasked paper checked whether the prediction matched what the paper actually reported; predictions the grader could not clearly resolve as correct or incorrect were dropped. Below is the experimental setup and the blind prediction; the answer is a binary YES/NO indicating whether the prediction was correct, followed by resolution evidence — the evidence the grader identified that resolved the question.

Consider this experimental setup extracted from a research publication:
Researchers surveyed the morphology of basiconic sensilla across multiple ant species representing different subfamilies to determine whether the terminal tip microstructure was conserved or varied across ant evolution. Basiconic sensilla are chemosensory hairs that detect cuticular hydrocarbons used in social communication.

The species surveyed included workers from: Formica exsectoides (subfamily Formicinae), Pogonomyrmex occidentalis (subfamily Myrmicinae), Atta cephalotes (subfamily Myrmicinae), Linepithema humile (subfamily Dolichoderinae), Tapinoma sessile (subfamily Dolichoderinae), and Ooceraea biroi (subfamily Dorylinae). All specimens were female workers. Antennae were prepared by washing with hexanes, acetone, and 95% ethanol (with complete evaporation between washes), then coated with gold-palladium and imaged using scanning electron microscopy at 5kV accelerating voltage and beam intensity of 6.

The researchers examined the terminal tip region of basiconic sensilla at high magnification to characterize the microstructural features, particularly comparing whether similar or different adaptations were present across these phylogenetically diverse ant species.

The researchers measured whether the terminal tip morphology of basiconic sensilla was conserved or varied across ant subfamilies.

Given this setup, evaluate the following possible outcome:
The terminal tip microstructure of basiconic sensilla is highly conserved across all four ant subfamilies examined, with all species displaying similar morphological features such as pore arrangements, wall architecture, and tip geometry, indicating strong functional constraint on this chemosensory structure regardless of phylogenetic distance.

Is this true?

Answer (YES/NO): NO